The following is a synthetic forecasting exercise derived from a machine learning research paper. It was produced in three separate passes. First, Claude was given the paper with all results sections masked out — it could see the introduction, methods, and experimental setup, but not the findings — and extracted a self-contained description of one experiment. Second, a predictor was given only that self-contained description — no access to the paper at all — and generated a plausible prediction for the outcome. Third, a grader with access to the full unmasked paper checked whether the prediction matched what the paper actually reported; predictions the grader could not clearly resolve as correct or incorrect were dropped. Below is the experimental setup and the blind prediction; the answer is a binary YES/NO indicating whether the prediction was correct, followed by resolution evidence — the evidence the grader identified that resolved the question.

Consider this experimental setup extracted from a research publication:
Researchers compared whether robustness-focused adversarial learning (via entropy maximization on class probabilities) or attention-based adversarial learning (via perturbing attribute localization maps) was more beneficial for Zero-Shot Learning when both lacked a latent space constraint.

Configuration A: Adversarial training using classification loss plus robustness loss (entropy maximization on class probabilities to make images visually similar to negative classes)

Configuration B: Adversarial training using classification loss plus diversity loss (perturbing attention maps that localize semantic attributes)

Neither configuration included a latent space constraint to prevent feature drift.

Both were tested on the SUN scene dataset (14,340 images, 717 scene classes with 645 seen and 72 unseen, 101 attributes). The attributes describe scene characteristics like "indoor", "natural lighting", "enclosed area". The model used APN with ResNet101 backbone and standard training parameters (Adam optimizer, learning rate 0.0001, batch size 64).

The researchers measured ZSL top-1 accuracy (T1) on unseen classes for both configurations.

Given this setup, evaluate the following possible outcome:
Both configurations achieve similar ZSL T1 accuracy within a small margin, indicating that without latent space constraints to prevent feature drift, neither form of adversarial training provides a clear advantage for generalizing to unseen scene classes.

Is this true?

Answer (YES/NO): YES